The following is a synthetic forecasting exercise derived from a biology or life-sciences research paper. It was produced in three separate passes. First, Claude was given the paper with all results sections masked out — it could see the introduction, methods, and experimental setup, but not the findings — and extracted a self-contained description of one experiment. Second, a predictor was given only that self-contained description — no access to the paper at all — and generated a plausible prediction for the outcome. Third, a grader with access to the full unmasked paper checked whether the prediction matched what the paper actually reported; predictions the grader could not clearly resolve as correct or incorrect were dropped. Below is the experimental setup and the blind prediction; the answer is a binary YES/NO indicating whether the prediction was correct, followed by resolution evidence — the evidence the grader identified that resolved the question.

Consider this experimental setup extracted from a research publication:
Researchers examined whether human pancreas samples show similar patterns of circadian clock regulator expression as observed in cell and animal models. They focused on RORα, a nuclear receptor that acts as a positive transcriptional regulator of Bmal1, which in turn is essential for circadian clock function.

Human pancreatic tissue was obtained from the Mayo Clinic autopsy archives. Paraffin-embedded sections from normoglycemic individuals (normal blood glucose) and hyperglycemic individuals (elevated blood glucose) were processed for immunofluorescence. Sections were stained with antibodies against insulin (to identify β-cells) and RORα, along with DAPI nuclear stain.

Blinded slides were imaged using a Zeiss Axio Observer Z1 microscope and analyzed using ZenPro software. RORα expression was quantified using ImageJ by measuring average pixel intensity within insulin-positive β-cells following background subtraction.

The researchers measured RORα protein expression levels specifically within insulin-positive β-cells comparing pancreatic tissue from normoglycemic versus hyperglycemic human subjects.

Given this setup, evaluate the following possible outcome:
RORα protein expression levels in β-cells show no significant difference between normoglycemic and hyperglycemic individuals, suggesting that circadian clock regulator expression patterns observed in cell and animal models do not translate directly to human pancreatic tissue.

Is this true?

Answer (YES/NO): NO